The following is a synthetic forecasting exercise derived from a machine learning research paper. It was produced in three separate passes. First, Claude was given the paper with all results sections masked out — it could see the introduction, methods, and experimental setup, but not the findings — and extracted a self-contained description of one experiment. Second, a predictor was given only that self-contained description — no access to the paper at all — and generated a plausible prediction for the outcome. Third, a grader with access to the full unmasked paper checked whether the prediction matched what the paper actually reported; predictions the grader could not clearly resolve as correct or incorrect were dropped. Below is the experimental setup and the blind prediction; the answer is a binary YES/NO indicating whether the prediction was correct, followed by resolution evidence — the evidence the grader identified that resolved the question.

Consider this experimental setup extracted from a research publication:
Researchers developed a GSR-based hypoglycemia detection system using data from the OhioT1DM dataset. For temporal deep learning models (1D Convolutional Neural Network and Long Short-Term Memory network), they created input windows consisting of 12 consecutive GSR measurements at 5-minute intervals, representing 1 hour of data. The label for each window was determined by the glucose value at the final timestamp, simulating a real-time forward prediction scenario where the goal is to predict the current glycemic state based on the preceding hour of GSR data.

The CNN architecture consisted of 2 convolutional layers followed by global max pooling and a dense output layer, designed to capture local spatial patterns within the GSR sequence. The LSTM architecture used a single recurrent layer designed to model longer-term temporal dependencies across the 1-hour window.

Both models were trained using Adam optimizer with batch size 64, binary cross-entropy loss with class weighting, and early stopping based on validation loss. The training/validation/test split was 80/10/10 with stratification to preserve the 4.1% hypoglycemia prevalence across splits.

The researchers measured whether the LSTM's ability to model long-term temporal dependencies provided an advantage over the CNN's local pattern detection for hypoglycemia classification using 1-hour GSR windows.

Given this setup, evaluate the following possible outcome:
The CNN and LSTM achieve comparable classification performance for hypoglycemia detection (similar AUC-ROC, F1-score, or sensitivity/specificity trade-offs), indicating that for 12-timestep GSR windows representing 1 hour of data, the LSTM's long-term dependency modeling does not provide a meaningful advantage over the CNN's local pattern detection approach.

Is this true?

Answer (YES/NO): NO